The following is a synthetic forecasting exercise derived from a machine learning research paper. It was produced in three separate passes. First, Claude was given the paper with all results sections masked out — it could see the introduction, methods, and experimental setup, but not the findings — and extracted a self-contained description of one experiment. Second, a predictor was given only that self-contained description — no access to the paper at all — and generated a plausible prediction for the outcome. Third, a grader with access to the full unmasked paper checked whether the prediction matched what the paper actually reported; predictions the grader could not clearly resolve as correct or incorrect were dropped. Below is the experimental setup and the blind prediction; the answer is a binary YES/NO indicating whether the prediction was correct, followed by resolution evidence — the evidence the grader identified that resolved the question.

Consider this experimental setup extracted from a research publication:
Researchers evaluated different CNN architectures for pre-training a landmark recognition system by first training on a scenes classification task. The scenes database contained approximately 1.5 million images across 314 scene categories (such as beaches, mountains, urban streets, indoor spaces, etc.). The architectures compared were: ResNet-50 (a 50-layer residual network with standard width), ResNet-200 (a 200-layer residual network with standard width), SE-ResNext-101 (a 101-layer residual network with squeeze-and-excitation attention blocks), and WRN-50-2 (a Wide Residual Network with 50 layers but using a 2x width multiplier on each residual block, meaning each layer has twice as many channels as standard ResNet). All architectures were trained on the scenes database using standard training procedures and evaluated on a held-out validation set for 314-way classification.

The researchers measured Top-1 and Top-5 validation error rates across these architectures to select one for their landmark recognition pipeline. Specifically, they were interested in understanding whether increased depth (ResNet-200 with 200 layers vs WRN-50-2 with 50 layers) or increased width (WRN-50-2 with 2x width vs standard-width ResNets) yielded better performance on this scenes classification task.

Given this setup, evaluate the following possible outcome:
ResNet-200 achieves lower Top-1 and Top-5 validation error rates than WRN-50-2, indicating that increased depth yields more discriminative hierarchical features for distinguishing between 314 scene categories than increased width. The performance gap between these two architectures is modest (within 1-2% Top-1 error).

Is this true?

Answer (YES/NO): NO